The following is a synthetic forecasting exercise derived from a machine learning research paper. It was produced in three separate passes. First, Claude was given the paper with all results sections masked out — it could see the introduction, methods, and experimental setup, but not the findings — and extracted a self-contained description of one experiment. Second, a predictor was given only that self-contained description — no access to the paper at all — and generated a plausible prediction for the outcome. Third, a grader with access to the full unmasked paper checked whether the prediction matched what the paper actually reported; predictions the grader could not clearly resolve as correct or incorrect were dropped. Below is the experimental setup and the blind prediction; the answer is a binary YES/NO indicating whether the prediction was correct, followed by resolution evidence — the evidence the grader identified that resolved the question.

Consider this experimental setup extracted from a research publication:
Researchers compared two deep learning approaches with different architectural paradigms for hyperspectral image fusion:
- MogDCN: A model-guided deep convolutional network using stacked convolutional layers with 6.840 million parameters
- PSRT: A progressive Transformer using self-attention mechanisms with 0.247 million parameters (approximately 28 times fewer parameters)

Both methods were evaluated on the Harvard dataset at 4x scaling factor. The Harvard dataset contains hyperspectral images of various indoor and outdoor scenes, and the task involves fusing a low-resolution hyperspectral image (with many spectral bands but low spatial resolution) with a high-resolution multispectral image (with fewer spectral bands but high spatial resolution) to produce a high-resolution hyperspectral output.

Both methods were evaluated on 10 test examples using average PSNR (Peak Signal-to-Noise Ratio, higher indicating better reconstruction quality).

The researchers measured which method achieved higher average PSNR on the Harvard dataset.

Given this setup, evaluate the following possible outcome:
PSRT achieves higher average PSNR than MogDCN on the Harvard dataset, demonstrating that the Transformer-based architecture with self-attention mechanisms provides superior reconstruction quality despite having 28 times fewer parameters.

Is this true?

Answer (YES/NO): YES